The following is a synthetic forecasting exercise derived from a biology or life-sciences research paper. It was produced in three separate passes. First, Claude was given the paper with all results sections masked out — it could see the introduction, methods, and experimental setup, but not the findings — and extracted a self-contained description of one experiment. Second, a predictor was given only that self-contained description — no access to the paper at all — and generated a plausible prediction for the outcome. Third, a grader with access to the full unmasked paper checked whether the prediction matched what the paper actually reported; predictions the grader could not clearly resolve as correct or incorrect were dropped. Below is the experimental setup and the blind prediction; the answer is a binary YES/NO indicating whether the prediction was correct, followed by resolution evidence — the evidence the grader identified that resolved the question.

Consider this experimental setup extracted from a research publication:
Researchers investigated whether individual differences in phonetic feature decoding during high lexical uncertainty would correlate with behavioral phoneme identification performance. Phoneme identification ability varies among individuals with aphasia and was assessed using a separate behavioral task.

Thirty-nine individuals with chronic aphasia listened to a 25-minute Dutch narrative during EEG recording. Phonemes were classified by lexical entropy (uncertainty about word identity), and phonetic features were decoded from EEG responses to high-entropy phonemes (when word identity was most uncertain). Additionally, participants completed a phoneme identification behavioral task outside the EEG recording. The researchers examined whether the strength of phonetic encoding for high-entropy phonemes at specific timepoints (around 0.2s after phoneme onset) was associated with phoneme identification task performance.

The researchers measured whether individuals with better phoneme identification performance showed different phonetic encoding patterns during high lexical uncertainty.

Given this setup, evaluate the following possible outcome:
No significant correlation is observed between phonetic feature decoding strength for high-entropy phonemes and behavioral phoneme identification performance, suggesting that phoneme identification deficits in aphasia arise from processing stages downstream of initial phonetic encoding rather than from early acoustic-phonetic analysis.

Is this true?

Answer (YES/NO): NO